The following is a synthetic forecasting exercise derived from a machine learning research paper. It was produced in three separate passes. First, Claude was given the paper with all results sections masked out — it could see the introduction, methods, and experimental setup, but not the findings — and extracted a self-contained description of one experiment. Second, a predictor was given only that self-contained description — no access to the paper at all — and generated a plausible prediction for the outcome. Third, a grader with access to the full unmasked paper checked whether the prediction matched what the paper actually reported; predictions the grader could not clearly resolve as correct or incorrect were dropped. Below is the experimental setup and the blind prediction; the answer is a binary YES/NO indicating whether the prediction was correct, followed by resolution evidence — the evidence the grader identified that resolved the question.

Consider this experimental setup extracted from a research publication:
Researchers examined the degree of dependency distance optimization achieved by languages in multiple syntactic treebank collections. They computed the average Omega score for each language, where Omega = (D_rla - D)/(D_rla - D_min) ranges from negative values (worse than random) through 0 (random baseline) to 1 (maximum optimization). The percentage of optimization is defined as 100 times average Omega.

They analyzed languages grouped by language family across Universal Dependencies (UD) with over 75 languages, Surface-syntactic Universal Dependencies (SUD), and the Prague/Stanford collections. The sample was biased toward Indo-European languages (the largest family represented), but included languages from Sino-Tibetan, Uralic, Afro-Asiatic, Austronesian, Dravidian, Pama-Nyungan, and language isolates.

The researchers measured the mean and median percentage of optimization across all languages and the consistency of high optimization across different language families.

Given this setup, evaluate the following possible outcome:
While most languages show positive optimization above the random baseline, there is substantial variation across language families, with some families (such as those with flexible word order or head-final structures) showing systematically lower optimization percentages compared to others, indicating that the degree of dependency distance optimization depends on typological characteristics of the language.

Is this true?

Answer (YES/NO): NO